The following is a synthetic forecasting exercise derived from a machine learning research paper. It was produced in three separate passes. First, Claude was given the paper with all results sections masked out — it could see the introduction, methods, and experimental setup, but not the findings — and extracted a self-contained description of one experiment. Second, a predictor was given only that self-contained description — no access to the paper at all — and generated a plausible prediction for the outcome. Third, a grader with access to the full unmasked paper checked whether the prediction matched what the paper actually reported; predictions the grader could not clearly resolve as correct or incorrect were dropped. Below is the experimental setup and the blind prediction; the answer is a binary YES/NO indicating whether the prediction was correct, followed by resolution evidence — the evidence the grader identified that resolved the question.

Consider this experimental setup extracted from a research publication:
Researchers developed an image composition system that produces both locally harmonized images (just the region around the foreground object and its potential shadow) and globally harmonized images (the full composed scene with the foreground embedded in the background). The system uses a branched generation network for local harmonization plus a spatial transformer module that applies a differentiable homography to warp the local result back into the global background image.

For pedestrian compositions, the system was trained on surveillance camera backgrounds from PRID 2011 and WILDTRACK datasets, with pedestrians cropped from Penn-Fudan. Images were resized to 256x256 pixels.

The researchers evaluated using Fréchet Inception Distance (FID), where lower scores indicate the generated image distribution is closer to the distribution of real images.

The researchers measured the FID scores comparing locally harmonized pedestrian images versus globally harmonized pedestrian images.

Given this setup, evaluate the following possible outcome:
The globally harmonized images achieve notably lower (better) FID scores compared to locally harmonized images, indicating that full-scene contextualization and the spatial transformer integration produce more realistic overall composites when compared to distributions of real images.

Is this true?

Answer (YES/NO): YES